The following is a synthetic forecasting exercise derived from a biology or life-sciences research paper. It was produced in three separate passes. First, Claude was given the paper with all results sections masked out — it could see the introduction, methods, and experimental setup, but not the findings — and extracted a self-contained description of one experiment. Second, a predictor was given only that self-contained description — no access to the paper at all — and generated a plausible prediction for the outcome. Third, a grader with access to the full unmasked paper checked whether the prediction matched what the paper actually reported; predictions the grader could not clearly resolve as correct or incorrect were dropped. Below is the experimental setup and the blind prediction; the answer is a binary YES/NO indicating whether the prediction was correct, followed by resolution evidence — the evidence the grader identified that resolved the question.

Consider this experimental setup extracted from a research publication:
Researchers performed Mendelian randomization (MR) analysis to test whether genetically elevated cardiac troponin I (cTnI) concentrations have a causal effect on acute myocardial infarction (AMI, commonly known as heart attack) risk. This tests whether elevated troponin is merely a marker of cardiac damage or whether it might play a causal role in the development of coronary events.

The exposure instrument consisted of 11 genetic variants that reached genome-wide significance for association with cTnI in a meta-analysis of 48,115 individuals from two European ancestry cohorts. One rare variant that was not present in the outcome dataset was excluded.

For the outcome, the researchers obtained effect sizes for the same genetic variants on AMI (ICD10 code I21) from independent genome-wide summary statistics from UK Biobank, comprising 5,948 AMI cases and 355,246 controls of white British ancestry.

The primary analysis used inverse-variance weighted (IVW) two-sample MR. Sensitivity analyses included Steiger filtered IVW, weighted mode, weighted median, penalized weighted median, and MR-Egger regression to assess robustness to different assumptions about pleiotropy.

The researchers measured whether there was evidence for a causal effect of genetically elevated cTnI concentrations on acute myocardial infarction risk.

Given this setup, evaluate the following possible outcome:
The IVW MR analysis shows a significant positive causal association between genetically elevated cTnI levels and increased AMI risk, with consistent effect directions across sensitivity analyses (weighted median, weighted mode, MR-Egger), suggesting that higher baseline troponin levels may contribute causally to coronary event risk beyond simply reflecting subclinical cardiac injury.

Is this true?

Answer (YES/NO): NO